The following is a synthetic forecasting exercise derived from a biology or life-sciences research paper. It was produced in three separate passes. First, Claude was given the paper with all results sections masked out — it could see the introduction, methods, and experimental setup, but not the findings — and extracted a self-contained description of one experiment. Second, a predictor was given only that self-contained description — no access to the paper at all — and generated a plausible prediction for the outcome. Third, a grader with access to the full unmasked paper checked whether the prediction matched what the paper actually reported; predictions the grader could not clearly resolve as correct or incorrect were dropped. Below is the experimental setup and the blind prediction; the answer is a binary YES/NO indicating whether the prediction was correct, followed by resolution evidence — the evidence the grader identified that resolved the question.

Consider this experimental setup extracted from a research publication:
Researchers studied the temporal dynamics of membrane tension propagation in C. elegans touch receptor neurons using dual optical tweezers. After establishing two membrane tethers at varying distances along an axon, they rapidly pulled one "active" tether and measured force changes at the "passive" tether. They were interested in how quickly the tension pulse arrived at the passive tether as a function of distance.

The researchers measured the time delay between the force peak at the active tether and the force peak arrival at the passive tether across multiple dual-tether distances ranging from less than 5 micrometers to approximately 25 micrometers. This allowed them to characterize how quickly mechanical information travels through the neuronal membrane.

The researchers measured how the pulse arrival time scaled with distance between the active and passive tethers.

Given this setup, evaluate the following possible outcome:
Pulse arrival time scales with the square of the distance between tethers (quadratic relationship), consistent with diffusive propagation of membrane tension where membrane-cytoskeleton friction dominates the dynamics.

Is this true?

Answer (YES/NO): YES